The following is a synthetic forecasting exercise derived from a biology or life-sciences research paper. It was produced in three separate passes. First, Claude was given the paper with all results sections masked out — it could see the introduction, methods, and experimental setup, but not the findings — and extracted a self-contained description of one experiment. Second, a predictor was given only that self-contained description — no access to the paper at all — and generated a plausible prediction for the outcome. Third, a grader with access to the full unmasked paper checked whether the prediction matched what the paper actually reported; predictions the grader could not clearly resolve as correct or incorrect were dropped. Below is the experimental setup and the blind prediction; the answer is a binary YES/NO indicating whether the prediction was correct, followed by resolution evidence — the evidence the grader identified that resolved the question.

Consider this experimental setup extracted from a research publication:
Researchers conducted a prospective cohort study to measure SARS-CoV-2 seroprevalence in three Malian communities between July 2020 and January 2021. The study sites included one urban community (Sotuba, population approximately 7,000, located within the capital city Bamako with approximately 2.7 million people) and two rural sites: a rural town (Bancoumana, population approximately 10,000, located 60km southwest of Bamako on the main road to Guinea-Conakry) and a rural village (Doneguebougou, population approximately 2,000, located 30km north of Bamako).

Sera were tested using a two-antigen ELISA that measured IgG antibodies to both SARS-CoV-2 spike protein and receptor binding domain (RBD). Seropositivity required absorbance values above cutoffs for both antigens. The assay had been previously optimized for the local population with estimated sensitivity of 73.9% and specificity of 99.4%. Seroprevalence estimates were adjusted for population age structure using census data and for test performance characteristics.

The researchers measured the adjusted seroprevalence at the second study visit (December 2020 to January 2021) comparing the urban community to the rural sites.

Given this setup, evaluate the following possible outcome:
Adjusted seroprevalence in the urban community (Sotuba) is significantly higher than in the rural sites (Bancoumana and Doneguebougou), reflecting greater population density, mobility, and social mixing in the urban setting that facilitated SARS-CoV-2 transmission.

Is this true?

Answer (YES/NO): YES